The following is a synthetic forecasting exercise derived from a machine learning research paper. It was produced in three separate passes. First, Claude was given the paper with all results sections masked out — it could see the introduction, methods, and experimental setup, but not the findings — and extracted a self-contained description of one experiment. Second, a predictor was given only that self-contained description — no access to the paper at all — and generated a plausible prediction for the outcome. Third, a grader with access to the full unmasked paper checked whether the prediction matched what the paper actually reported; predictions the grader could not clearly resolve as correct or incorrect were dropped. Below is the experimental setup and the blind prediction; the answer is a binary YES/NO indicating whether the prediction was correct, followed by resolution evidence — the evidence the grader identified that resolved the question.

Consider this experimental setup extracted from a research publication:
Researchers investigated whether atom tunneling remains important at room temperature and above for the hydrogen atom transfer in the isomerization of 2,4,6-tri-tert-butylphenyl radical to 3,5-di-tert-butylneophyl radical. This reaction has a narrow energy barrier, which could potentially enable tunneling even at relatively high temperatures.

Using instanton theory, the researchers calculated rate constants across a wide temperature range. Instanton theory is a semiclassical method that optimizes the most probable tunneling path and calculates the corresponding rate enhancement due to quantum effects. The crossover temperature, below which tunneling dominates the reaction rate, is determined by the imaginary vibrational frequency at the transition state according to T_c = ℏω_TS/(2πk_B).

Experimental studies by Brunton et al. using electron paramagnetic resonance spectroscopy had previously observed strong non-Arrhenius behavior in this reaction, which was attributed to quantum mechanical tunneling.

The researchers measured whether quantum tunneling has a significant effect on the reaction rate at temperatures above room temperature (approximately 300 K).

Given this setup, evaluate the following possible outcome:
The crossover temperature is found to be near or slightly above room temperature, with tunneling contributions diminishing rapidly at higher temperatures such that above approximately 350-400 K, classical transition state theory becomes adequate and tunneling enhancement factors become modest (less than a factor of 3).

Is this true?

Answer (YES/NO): NO